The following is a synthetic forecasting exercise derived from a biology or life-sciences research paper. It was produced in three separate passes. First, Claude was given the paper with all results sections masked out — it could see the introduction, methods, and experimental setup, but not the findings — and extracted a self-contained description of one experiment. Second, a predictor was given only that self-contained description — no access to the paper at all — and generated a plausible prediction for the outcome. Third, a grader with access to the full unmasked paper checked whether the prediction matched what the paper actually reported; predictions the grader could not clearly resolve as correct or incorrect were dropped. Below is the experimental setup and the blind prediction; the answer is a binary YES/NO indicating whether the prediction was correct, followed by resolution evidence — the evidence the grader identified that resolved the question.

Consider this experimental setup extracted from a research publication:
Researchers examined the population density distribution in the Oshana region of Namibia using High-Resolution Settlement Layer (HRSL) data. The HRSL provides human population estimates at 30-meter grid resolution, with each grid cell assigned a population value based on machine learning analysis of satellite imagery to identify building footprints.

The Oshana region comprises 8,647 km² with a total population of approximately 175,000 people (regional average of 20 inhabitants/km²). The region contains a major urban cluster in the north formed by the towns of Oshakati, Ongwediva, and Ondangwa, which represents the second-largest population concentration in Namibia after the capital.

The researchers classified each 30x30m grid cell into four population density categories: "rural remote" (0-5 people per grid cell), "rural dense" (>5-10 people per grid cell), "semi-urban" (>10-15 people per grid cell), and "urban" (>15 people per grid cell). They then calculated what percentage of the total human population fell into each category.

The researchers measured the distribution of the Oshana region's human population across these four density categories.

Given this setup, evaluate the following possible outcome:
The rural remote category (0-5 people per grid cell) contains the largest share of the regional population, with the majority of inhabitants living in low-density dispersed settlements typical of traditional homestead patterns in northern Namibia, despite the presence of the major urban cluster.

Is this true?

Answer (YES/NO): NO